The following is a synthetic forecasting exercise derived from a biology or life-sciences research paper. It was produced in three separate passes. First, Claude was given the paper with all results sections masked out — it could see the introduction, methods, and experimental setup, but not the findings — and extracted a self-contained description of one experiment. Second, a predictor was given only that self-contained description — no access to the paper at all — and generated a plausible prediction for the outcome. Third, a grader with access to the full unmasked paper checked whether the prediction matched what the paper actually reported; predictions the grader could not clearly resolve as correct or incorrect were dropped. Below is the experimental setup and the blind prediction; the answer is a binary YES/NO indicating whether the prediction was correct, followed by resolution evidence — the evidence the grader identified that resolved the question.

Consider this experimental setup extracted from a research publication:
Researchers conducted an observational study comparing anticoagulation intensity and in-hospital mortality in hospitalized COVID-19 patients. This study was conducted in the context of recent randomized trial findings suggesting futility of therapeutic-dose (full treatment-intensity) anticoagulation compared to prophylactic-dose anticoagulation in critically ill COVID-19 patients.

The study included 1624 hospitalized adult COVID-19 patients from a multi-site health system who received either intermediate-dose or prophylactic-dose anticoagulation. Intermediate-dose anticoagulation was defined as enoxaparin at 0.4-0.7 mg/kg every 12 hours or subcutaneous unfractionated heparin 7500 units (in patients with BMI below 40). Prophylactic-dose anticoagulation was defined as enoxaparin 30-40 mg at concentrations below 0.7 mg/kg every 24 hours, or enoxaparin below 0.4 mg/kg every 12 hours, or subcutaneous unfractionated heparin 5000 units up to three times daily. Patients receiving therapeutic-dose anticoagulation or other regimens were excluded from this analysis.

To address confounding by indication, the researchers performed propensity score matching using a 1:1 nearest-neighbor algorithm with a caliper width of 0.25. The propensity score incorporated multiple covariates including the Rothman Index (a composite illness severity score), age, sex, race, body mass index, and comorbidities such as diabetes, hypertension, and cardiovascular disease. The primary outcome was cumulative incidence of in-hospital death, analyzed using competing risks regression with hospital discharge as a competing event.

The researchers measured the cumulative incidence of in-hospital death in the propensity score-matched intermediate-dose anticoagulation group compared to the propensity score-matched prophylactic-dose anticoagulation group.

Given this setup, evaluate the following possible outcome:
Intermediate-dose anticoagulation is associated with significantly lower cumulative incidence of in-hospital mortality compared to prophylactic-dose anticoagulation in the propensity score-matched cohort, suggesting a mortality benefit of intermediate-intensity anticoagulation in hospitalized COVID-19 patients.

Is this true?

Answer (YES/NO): YES